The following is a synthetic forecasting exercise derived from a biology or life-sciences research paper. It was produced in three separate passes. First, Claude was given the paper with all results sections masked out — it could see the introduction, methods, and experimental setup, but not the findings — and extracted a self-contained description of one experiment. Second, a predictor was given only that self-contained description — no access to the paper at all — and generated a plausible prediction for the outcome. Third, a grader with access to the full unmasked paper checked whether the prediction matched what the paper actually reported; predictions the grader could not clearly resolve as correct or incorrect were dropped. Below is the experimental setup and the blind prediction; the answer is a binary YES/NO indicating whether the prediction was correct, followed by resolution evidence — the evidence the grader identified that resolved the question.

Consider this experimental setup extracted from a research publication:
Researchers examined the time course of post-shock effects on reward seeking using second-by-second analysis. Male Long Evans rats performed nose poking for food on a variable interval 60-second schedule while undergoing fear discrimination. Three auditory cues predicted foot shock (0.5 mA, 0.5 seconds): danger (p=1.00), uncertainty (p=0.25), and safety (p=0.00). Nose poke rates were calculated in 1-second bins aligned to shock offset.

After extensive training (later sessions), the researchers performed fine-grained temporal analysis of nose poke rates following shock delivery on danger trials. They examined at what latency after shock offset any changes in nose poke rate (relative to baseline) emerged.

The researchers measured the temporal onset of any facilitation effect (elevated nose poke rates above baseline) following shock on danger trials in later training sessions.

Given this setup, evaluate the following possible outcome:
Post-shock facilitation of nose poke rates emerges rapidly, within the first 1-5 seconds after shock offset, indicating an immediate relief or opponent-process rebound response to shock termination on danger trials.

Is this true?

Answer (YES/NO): NO